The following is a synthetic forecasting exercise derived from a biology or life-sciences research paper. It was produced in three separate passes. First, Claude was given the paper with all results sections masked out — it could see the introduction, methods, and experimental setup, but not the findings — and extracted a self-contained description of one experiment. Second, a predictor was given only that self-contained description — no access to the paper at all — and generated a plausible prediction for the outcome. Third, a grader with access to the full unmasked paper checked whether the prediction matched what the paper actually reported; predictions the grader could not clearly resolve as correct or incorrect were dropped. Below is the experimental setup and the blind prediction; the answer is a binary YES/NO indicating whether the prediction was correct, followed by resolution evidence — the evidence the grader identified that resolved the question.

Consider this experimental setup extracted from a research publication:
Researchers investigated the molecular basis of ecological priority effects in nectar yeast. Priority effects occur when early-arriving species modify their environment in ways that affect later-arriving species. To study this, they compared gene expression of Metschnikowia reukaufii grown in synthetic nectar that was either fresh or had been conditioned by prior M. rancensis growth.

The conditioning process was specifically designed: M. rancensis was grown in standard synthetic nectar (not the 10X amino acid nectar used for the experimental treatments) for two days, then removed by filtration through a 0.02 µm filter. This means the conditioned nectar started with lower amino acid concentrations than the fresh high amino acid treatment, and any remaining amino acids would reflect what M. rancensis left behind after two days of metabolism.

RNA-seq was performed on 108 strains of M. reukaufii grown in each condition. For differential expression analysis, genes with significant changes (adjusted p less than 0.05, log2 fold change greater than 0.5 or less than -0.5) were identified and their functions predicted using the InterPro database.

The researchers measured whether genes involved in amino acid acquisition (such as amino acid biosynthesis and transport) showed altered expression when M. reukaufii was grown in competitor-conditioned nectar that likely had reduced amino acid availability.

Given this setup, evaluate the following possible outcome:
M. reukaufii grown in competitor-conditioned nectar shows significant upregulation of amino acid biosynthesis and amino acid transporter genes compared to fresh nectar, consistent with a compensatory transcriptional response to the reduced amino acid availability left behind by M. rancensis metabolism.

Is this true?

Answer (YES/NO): NO